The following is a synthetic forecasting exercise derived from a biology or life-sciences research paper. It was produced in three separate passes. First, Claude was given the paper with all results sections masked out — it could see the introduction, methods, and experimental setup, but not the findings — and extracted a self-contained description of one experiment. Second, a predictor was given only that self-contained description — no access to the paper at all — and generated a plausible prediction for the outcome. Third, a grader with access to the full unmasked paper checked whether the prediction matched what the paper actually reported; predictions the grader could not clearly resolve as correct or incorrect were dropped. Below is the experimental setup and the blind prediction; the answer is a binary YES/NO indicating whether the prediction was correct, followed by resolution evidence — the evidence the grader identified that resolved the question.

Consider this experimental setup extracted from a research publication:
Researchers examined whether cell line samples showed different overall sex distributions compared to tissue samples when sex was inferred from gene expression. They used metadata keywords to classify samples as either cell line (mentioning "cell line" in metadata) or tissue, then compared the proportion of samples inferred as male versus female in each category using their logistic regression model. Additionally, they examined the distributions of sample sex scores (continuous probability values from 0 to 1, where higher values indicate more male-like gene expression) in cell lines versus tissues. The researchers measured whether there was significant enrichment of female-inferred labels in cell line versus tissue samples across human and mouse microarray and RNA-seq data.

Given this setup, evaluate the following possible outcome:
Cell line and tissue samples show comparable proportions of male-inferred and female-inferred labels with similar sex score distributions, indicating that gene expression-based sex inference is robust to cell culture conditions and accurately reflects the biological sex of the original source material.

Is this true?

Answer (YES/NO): NO